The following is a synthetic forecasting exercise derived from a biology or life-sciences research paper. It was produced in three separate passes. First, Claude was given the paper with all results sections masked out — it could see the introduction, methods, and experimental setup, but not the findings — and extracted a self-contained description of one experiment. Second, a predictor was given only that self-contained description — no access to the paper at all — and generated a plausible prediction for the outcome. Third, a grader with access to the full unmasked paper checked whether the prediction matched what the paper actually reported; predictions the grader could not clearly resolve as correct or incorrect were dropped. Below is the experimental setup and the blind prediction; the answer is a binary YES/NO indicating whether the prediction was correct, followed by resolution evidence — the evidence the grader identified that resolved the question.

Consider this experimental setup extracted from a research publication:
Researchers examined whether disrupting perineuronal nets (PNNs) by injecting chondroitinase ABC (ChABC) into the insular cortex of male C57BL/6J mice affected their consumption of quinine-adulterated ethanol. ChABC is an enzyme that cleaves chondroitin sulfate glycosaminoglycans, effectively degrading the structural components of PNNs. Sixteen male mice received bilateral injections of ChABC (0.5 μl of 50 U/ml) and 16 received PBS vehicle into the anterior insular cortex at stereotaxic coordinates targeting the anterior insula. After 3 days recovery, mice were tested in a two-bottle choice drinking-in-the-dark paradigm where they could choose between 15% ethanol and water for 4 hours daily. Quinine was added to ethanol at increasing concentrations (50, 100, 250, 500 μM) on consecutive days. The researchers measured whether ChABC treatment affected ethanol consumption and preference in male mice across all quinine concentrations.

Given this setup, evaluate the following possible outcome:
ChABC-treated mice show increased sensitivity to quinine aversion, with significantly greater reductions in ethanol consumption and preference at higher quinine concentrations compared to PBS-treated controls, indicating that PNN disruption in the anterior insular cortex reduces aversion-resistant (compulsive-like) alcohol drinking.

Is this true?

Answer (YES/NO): NO